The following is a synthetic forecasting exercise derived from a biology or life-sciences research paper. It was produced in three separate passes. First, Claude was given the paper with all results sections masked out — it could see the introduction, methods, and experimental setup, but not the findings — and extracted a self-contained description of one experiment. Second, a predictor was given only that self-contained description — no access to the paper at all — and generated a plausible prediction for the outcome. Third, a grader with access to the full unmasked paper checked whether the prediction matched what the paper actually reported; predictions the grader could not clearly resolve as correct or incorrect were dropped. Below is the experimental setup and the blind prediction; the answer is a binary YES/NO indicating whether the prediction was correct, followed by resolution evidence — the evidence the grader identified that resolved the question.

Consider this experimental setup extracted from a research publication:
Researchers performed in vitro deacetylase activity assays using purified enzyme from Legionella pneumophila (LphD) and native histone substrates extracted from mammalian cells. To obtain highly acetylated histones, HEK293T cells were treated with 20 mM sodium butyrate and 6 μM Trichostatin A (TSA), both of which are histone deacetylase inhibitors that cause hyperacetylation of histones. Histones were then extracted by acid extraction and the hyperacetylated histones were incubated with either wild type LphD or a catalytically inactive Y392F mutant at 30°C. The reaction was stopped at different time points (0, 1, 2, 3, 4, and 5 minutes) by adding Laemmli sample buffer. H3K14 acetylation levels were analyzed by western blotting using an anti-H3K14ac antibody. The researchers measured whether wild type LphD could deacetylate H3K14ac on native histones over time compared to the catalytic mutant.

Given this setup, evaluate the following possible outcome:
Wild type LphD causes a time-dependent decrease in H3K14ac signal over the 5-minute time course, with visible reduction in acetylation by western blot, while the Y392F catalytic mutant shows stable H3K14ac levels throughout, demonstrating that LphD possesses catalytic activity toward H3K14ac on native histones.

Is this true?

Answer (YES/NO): YES